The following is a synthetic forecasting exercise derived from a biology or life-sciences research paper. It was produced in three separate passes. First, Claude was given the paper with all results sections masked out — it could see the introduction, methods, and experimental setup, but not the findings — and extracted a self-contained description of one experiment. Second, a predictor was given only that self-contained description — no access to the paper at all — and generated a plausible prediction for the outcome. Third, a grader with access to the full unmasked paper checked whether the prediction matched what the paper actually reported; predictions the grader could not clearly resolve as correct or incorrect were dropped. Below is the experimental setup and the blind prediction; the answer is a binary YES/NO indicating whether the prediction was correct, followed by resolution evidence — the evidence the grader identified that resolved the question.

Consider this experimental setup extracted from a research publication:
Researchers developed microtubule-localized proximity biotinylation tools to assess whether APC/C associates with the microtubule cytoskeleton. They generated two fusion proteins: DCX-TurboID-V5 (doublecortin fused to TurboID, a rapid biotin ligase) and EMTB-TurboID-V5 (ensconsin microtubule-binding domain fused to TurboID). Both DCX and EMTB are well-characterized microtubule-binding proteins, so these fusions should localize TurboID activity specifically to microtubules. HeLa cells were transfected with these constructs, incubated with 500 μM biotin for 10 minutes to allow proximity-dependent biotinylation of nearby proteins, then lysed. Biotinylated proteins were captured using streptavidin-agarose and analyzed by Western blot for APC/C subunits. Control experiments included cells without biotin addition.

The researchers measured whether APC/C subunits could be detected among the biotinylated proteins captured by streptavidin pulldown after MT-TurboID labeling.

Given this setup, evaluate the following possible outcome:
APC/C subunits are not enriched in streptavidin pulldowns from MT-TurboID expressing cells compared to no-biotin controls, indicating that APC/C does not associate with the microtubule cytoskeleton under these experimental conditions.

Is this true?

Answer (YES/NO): NO